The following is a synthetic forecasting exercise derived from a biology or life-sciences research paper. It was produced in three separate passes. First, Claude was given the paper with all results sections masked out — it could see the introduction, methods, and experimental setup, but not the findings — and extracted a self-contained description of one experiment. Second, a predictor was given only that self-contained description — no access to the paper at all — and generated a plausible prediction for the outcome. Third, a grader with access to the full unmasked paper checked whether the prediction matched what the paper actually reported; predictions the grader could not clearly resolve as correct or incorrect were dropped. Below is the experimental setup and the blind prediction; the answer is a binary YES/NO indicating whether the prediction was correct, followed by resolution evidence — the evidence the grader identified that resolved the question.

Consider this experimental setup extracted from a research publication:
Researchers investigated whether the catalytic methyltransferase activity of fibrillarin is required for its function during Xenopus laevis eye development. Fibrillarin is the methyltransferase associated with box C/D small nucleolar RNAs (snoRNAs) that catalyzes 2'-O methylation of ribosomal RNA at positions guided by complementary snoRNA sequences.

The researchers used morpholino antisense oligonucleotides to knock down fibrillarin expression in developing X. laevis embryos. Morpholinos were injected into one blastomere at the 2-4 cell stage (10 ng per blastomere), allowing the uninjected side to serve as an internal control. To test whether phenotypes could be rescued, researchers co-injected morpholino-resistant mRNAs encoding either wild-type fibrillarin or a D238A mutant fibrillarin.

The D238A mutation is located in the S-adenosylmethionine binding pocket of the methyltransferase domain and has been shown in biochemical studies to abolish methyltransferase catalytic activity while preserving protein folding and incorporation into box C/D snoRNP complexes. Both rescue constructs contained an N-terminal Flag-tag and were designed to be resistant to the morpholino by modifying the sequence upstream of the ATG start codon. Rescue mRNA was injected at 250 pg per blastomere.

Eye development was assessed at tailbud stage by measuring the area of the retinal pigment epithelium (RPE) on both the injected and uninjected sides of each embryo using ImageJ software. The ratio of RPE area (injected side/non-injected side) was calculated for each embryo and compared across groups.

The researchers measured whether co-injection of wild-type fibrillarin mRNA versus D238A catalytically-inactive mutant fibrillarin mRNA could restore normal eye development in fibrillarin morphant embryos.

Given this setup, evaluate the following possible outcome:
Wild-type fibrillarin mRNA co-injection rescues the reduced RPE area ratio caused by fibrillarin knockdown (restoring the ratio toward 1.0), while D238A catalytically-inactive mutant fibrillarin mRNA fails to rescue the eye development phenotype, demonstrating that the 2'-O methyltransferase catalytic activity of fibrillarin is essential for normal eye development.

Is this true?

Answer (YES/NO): NO